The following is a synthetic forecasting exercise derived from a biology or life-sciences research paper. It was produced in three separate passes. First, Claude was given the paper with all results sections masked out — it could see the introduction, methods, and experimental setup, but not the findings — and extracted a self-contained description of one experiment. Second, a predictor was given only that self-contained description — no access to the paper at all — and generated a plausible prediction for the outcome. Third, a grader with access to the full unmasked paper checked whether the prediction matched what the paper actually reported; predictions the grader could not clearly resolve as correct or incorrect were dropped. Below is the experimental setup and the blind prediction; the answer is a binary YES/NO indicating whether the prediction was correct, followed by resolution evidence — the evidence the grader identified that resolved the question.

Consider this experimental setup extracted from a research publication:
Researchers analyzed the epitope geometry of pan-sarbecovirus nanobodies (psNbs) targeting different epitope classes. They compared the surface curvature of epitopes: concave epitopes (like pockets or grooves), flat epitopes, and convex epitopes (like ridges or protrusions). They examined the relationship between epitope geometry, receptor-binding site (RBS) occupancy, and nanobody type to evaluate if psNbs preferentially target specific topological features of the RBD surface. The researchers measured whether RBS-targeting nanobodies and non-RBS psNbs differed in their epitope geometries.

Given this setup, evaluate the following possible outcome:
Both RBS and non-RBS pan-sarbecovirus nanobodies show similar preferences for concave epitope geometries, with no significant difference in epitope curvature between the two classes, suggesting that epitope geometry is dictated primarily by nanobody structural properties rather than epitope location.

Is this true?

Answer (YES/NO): NO